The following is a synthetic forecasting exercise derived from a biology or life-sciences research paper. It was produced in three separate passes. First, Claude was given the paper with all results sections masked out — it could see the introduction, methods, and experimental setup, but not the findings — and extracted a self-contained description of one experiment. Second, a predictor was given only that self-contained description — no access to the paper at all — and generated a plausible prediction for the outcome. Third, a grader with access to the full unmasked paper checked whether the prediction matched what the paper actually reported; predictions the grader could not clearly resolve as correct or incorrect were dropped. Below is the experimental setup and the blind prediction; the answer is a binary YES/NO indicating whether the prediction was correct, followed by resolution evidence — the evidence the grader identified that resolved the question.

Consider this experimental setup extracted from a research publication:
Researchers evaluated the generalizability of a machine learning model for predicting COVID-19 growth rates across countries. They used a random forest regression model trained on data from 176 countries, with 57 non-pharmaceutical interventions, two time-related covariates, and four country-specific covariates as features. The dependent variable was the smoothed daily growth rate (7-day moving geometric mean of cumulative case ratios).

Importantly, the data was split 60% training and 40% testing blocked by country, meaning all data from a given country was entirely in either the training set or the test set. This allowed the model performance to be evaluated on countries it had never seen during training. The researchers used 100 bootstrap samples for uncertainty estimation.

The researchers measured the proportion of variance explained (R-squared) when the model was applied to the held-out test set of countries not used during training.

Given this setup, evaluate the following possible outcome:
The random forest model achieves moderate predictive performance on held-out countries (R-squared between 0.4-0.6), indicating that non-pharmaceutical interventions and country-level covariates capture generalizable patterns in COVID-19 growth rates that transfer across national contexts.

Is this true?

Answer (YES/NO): YES